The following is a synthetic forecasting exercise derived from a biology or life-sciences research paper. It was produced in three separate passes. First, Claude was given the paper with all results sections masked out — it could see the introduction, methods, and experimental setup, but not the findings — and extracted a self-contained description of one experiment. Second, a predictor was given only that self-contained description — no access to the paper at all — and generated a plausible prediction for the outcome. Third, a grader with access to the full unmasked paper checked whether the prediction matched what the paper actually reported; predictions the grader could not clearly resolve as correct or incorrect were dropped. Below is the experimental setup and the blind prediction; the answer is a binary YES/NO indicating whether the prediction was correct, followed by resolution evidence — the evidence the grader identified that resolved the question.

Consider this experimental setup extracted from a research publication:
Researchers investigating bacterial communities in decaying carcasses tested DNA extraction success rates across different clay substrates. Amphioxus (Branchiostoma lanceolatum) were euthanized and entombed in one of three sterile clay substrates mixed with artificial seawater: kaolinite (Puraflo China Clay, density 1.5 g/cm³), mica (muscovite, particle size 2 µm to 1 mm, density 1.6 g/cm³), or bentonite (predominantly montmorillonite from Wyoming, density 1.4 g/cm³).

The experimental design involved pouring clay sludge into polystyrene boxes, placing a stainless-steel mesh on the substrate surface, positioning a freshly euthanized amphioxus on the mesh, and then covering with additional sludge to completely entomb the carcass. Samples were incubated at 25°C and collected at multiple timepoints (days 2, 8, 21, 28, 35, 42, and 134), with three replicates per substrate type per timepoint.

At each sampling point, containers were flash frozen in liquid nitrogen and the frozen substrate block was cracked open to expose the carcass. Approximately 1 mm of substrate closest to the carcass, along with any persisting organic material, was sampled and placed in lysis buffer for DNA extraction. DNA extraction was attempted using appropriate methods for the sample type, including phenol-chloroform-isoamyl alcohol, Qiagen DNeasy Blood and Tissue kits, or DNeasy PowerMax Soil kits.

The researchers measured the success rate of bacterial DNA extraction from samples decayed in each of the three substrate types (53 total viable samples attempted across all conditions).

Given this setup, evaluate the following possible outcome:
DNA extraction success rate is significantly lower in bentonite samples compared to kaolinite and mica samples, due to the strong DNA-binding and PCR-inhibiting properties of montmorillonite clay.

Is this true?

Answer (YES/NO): NO